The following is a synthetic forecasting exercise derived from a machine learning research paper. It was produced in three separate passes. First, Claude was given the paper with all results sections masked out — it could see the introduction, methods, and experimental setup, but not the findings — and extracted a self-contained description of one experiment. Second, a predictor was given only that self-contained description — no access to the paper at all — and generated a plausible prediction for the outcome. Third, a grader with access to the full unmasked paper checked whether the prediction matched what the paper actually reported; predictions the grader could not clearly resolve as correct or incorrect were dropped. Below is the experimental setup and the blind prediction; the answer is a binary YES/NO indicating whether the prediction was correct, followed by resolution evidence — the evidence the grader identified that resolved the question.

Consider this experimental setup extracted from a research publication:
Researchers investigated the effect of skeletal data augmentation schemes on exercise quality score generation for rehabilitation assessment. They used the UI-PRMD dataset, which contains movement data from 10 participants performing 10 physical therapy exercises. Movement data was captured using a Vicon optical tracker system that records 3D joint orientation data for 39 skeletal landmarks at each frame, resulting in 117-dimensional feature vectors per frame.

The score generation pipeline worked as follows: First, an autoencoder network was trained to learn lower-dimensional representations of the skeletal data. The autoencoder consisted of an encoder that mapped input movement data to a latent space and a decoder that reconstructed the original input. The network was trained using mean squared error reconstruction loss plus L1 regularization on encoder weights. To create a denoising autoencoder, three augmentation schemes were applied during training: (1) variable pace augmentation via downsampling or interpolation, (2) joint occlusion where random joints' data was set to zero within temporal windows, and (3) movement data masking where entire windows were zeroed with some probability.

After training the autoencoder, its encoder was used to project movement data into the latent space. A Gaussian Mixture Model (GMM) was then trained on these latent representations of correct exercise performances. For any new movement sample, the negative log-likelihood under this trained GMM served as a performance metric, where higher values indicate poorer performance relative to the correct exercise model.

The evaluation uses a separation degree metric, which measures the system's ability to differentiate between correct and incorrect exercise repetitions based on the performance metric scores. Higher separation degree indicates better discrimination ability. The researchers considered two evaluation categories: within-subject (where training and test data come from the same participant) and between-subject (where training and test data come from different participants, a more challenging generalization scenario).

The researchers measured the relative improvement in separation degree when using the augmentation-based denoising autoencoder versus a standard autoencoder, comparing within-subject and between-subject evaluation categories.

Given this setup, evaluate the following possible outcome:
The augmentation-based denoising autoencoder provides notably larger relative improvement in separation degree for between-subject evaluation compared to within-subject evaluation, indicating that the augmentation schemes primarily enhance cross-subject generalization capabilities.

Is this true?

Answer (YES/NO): YES